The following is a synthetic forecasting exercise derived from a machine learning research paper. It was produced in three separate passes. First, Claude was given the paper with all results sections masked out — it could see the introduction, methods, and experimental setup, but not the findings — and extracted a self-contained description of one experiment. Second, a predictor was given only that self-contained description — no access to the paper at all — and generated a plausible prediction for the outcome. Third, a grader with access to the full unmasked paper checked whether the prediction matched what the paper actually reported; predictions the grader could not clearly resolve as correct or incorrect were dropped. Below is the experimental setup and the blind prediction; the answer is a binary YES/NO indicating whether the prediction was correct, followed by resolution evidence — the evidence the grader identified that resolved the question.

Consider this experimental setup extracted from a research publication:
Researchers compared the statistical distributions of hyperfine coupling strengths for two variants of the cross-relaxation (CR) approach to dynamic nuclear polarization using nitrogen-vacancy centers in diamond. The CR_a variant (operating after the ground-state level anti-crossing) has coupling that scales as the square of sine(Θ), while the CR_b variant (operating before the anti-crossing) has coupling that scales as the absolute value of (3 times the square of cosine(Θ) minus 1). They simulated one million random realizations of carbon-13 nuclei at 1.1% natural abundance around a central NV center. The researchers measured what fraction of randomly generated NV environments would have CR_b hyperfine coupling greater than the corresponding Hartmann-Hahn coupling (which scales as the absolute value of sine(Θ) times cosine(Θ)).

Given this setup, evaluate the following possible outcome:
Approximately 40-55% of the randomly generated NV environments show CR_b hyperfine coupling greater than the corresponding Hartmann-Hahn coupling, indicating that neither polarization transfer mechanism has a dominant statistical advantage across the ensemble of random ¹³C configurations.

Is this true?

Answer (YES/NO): NO